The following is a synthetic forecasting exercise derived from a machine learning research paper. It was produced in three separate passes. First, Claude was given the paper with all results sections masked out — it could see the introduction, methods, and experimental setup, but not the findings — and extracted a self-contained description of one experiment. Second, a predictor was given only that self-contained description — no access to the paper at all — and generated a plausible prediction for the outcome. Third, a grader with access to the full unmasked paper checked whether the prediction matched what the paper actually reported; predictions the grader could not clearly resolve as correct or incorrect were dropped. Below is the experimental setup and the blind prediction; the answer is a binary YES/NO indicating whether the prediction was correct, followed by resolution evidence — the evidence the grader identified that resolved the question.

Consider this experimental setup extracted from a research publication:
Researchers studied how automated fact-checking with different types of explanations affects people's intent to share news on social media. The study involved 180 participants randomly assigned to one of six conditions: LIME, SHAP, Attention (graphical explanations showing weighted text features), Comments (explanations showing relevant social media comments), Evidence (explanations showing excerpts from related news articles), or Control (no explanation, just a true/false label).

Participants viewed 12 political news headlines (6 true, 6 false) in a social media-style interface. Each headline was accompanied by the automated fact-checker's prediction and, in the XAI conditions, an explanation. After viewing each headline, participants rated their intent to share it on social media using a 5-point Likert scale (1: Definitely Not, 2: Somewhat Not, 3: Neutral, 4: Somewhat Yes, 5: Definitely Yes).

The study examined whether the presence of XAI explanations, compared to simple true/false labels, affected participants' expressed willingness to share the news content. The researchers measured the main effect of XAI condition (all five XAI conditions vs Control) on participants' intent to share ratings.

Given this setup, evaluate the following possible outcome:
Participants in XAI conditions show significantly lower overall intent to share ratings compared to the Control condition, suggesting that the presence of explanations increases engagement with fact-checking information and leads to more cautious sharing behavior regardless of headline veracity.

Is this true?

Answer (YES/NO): NO